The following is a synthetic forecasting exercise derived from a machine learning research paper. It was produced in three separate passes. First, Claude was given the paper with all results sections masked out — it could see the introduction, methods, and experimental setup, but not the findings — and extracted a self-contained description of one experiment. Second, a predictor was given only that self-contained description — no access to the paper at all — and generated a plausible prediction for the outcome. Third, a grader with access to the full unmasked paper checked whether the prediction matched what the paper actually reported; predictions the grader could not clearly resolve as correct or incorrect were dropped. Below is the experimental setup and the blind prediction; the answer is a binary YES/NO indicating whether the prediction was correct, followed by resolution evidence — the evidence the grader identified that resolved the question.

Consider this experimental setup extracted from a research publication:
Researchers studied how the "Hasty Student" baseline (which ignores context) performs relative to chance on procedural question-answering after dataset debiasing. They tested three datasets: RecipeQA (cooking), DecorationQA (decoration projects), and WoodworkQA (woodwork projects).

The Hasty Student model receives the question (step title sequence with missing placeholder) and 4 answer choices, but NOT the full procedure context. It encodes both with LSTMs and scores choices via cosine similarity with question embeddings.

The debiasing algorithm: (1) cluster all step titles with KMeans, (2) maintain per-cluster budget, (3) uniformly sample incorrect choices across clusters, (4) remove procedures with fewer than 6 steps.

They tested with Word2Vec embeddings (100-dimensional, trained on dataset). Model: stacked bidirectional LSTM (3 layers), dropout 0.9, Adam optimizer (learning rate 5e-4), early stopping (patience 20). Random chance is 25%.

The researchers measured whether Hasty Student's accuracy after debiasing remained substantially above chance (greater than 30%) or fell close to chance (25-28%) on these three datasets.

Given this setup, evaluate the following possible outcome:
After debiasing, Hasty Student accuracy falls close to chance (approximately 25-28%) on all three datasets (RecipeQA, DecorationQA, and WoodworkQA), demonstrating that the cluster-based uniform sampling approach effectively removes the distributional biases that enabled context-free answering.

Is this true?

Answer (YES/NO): NO